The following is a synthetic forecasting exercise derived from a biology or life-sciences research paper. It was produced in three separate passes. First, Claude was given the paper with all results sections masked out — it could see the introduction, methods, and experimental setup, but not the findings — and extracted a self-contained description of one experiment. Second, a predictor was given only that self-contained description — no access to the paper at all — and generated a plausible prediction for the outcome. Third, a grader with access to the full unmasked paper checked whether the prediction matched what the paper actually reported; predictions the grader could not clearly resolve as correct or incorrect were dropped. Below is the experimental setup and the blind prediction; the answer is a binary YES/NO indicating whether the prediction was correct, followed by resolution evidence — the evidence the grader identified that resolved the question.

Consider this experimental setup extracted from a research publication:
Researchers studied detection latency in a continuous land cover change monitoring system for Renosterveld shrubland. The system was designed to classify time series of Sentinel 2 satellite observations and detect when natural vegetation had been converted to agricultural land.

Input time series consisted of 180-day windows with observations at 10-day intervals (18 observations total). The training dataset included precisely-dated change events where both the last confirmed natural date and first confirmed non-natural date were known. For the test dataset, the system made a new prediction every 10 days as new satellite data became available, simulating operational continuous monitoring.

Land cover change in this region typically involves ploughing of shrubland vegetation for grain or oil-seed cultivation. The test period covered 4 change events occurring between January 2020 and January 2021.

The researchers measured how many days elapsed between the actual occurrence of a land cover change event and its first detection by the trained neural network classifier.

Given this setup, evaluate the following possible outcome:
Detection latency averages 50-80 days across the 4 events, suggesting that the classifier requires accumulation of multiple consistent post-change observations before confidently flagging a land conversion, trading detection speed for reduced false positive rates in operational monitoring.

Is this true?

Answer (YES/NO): NO